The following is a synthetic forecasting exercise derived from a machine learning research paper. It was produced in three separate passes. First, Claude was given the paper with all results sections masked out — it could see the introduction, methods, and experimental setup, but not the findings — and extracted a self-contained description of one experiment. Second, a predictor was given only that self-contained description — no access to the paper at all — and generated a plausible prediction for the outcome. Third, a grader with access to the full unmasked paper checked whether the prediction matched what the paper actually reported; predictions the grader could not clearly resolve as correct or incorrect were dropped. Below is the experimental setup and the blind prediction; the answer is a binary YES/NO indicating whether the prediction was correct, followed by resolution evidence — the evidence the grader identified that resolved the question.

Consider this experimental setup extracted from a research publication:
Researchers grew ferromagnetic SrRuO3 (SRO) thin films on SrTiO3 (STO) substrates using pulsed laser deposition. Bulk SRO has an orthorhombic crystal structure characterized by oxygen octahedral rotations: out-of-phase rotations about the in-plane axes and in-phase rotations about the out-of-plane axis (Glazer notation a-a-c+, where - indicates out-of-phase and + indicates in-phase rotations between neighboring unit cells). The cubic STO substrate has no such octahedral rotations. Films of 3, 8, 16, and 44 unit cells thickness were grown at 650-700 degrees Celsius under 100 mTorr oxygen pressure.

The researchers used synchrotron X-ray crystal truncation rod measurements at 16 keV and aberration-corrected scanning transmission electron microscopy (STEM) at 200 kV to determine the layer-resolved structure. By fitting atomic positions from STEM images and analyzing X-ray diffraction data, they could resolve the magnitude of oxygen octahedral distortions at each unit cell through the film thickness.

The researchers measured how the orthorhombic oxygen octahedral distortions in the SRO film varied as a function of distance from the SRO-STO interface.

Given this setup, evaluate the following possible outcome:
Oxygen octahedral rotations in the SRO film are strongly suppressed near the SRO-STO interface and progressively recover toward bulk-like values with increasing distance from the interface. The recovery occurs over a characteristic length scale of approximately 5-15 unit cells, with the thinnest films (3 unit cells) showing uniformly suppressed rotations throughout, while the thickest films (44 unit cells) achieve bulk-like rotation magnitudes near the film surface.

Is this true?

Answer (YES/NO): NO